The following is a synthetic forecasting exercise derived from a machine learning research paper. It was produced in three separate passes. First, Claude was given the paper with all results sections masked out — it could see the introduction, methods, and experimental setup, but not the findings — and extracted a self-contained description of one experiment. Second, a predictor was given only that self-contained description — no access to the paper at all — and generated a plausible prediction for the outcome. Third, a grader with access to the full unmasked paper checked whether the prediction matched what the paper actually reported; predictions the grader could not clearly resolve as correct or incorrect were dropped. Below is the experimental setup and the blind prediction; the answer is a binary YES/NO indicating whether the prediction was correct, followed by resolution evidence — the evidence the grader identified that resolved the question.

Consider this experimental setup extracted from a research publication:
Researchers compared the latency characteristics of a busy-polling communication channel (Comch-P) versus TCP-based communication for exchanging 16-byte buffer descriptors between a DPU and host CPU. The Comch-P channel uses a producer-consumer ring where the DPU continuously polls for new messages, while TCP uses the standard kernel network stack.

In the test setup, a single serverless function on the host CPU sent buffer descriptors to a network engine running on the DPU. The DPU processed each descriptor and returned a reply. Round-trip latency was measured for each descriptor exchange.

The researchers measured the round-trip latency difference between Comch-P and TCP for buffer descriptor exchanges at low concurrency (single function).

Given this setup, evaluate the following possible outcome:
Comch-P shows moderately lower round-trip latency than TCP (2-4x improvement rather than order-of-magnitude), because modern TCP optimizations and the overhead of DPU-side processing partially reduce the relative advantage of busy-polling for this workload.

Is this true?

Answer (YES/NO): NO